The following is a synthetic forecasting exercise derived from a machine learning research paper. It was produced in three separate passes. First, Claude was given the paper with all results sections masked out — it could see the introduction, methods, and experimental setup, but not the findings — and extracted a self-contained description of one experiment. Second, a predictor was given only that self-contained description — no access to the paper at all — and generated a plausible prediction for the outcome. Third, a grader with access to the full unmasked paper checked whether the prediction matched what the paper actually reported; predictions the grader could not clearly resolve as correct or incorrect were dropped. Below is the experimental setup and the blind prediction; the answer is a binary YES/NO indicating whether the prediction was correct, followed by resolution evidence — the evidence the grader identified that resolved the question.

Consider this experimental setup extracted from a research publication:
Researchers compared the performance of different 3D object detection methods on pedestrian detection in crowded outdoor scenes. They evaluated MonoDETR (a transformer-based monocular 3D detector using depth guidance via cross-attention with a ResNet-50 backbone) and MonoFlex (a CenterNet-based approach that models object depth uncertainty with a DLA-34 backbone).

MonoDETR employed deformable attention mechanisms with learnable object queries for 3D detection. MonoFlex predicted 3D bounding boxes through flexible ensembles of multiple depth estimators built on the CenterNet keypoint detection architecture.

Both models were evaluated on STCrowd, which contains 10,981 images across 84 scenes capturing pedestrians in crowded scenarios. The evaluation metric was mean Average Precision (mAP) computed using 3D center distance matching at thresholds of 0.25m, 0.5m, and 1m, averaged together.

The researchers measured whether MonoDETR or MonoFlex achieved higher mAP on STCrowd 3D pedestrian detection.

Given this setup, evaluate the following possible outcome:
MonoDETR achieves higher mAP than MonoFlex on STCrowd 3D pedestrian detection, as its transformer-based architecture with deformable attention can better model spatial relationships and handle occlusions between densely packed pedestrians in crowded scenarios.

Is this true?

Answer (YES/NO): NO